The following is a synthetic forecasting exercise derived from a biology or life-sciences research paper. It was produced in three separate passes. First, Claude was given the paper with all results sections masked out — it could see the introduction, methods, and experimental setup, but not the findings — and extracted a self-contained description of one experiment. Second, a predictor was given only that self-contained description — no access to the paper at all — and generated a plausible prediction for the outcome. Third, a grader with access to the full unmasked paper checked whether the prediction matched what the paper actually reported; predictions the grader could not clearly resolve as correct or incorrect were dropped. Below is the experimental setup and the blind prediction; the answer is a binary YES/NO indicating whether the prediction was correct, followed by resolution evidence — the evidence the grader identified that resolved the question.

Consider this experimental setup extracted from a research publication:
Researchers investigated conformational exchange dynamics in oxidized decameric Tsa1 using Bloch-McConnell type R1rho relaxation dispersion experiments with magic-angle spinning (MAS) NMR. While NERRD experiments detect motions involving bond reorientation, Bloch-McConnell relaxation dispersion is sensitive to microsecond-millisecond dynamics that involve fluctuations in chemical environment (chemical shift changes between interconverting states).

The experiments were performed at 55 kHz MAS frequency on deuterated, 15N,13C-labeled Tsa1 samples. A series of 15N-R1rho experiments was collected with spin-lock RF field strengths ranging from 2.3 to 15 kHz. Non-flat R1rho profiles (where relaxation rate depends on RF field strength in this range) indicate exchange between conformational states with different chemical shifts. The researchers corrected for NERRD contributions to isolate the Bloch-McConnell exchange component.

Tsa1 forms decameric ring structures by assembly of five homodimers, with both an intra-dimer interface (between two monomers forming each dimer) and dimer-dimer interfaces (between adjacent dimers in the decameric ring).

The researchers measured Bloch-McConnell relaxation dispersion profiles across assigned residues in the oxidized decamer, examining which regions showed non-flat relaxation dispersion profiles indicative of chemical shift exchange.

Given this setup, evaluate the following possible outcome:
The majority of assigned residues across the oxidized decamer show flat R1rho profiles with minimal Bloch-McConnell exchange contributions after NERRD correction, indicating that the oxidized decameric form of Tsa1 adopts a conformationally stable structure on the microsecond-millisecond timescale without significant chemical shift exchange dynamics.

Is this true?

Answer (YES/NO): NO